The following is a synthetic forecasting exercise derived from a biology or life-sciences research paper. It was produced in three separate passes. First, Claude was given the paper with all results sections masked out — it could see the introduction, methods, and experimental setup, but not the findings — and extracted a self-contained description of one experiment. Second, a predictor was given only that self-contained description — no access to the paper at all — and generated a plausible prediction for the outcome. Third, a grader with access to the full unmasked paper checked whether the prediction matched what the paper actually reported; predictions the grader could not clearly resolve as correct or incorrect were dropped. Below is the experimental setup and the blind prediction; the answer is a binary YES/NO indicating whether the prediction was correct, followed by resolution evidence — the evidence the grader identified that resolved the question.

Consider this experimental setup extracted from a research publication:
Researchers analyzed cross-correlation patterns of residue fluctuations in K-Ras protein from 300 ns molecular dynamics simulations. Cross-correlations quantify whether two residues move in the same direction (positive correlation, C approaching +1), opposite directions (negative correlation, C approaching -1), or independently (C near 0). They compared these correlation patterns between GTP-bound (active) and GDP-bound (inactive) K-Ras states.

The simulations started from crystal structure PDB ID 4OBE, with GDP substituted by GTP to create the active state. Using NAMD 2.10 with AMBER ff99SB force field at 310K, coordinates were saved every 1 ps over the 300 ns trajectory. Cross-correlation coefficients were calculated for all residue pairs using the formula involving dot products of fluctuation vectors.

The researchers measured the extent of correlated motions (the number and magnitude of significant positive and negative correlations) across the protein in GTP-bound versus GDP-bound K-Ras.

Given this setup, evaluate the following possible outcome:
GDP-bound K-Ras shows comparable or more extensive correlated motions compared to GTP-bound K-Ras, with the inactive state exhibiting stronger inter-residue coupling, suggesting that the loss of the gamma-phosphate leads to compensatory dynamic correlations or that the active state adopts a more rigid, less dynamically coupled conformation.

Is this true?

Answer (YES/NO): NO